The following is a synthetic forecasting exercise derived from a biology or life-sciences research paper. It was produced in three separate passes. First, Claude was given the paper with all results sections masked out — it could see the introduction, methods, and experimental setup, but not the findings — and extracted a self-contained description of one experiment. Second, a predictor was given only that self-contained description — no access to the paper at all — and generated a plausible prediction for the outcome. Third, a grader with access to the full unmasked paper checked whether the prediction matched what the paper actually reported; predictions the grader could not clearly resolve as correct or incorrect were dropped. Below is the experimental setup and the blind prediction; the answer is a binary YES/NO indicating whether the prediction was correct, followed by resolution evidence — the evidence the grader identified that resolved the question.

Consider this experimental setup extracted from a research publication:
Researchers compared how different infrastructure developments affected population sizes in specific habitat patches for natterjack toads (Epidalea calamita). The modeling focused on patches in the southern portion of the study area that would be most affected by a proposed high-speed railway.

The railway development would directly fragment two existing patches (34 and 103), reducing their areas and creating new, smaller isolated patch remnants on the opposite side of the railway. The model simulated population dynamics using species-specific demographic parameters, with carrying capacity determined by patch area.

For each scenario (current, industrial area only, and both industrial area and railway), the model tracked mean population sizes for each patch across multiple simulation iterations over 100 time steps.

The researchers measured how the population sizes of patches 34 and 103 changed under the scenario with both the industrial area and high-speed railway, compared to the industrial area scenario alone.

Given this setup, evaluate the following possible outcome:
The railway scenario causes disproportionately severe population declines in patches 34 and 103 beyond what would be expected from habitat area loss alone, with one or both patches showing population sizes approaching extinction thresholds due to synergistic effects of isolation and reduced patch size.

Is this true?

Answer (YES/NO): NO